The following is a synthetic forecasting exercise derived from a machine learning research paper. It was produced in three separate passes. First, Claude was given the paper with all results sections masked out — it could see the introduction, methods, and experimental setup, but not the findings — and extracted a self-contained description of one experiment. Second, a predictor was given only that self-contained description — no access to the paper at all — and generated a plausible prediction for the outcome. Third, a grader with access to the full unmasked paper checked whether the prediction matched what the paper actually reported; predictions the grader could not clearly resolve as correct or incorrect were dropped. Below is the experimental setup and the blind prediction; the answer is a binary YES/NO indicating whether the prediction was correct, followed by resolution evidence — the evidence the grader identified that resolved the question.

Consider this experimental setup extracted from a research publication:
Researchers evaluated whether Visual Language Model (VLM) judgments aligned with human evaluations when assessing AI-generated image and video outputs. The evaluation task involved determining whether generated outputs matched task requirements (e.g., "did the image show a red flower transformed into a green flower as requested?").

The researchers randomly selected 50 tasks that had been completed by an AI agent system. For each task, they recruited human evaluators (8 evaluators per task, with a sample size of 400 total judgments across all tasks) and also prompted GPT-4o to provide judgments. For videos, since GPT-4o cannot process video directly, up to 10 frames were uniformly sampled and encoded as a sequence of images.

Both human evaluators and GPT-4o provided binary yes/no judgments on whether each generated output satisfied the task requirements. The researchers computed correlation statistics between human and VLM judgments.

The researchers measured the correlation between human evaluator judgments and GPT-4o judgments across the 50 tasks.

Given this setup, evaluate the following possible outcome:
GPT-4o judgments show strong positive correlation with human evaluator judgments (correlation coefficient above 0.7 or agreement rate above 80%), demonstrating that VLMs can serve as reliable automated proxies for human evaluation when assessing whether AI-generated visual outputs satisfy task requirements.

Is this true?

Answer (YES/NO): YES